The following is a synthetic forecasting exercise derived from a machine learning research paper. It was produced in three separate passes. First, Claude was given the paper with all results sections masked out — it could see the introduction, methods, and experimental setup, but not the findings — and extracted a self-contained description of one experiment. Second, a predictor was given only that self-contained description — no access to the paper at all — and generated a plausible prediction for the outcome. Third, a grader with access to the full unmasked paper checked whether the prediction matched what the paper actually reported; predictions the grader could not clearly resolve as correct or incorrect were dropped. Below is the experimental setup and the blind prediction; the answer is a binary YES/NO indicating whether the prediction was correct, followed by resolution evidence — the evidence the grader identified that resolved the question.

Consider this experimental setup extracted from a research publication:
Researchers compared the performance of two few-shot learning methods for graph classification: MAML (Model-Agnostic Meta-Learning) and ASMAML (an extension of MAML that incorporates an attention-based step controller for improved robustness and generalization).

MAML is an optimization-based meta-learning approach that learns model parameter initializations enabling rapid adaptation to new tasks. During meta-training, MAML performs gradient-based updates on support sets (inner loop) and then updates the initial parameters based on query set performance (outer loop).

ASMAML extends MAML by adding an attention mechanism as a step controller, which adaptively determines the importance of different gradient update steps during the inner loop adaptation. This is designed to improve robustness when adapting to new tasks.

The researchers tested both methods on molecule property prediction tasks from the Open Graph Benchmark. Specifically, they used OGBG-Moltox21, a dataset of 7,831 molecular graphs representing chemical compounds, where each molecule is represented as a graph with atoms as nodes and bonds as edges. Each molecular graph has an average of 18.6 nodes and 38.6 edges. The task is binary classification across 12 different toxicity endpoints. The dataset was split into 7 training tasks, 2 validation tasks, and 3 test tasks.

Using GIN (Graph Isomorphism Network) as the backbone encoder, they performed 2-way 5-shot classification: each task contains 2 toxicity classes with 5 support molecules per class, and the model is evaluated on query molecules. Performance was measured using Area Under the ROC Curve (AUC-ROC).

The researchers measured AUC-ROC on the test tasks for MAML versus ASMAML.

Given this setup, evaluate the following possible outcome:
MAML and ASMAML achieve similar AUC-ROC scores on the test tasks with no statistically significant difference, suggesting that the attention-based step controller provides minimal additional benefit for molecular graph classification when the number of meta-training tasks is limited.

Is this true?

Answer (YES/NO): NO